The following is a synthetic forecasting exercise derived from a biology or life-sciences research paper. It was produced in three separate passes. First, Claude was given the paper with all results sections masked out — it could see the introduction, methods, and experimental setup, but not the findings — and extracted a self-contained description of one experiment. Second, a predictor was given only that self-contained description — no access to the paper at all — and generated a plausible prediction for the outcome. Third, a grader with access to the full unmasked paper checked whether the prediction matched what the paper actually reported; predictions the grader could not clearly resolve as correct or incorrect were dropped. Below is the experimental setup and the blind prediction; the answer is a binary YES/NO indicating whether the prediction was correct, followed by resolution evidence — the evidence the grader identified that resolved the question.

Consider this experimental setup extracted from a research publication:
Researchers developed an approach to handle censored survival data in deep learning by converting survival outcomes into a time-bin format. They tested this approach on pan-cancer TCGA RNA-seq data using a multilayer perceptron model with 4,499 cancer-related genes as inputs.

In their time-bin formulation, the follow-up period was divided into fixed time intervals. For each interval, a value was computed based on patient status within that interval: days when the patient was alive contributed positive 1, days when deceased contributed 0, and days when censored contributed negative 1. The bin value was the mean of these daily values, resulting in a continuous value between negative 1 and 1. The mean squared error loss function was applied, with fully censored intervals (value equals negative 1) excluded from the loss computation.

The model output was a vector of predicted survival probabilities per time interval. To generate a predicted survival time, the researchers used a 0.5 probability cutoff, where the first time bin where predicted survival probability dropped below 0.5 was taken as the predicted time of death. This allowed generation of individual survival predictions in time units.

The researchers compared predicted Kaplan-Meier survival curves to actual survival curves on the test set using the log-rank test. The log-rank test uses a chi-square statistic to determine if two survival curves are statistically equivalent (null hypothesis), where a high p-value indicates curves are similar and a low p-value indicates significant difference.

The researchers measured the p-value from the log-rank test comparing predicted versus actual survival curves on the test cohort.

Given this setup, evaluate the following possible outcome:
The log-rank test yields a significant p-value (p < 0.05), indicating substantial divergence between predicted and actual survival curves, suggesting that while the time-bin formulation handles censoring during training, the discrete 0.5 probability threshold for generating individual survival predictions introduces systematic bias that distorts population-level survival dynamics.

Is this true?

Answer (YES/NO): NO